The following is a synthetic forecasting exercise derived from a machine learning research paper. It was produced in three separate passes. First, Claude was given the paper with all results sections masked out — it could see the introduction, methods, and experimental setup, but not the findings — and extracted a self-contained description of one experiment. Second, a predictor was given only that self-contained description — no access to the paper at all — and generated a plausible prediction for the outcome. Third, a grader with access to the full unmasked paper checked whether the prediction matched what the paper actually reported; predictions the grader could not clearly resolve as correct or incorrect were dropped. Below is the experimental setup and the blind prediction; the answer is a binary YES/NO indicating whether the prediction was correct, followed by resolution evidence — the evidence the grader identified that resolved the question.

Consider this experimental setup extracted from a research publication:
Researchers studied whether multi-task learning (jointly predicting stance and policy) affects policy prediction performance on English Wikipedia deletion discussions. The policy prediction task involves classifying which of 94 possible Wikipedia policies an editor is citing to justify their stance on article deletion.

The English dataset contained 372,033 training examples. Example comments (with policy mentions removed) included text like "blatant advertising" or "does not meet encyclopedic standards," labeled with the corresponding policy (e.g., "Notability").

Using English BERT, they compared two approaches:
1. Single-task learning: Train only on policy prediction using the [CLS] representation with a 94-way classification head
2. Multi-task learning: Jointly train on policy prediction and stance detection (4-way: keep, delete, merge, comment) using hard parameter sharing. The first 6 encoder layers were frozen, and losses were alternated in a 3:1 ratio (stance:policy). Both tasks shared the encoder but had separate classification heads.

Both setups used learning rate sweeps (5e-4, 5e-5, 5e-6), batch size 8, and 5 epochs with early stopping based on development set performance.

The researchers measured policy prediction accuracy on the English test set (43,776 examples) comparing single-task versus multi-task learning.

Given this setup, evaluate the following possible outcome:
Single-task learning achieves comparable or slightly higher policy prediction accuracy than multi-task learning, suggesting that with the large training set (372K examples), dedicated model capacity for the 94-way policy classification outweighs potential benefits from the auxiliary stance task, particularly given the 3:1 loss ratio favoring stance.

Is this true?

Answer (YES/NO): YES